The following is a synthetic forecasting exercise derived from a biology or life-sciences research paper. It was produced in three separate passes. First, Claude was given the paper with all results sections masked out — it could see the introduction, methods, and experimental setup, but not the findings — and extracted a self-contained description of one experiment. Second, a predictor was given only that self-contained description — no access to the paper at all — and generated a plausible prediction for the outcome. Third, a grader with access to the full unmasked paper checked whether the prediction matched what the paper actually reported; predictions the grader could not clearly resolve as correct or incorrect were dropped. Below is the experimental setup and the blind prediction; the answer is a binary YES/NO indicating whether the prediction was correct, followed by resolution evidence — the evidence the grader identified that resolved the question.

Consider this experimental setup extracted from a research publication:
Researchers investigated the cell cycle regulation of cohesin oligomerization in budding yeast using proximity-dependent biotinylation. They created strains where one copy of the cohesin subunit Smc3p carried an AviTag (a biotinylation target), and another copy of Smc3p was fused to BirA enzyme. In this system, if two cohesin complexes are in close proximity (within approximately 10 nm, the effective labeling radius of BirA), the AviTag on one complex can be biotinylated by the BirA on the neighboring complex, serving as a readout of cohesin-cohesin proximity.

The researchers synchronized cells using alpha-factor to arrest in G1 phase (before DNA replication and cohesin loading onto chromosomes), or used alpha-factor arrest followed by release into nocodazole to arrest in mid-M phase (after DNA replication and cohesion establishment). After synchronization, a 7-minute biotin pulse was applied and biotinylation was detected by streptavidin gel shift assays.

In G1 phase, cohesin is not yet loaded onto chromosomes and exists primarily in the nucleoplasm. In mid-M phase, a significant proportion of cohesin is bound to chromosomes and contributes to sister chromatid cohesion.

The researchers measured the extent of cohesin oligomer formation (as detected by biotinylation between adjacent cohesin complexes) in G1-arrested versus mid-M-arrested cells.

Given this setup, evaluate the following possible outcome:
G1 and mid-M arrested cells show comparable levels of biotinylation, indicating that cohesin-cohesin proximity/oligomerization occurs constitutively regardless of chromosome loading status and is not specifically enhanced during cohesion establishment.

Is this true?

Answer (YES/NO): NO